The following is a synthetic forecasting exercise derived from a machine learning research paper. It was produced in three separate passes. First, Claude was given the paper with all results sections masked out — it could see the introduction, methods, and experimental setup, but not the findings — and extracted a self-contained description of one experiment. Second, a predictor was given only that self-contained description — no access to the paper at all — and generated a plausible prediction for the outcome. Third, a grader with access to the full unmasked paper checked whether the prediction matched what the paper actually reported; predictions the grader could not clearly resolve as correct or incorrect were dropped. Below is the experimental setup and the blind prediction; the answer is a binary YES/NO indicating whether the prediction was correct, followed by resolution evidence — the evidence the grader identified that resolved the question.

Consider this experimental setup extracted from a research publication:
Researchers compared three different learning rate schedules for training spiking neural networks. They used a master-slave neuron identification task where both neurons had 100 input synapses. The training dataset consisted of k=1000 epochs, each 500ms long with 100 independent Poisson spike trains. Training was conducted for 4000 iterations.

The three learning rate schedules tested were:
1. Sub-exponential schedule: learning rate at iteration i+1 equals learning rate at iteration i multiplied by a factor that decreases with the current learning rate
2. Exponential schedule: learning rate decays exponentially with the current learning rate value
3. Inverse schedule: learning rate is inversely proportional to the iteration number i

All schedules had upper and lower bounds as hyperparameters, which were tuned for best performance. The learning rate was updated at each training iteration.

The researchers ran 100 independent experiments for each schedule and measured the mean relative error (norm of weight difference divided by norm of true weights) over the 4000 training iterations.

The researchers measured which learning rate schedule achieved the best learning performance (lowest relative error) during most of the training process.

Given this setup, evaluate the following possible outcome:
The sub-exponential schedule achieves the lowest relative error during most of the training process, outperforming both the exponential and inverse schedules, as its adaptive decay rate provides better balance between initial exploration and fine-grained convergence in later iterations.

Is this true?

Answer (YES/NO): YES